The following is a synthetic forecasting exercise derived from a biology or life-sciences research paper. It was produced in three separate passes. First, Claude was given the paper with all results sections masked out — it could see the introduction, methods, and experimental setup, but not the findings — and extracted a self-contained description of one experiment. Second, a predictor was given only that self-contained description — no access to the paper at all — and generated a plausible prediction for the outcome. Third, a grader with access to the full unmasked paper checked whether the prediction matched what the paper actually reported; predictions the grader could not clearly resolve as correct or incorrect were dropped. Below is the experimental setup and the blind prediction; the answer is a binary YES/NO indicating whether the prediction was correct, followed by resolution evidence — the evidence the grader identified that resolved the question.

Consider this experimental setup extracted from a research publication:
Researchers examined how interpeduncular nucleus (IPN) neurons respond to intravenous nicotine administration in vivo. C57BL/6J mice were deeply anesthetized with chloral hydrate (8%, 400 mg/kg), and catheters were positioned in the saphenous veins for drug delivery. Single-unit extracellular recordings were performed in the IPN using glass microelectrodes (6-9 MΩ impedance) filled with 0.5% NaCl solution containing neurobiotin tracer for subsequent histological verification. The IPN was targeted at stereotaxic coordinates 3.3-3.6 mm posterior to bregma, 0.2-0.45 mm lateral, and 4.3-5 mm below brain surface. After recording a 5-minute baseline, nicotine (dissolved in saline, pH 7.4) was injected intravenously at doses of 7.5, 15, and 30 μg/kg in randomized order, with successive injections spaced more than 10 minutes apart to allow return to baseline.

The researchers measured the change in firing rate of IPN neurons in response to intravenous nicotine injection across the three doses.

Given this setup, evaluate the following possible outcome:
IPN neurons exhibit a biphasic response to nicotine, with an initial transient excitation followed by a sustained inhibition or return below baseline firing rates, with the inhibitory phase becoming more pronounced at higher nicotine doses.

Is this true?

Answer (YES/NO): NO